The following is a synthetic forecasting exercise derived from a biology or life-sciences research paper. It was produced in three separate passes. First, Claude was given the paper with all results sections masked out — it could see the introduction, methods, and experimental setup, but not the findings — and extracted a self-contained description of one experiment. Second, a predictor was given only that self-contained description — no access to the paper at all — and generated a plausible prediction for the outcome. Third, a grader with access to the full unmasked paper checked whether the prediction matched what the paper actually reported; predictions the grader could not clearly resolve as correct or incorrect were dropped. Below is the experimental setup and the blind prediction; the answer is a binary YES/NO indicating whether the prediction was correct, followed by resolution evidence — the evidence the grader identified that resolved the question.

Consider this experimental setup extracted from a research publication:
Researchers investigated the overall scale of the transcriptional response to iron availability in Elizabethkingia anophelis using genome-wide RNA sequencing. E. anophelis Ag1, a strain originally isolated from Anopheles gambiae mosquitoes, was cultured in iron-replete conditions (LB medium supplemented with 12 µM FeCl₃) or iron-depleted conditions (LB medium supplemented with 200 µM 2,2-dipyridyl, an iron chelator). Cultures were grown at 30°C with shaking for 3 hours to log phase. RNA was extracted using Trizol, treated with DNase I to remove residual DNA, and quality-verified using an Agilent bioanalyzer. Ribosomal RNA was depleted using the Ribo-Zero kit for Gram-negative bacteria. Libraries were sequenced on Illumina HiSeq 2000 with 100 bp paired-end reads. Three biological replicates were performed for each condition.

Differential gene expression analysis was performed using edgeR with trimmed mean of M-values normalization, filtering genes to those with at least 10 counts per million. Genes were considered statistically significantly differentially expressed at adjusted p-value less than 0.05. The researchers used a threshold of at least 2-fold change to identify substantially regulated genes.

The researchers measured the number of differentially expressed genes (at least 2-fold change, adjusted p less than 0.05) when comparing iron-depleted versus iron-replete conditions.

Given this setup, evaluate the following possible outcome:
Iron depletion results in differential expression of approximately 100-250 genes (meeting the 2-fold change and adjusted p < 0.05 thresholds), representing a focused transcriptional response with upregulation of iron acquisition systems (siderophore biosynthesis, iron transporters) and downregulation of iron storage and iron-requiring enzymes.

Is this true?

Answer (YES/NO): NO